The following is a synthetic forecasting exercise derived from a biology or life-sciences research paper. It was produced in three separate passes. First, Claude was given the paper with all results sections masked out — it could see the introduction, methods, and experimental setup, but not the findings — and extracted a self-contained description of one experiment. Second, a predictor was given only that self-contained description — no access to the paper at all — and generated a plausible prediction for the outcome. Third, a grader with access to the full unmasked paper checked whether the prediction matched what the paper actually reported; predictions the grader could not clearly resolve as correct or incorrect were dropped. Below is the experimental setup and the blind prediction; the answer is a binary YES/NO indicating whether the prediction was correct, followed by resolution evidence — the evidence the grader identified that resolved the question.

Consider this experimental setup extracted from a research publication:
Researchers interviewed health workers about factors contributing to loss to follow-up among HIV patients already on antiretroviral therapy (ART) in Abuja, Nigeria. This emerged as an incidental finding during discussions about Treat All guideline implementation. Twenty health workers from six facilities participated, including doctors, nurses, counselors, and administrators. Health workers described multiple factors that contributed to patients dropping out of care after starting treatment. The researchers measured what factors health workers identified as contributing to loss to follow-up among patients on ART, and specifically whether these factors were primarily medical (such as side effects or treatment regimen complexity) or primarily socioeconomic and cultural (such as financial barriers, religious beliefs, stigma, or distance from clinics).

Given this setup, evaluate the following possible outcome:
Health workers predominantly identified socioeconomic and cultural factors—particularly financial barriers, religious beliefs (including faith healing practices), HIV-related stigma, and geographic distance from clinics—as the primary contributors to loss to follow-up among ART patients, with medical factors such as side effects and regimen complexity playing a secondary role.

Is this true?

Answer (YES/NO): NO